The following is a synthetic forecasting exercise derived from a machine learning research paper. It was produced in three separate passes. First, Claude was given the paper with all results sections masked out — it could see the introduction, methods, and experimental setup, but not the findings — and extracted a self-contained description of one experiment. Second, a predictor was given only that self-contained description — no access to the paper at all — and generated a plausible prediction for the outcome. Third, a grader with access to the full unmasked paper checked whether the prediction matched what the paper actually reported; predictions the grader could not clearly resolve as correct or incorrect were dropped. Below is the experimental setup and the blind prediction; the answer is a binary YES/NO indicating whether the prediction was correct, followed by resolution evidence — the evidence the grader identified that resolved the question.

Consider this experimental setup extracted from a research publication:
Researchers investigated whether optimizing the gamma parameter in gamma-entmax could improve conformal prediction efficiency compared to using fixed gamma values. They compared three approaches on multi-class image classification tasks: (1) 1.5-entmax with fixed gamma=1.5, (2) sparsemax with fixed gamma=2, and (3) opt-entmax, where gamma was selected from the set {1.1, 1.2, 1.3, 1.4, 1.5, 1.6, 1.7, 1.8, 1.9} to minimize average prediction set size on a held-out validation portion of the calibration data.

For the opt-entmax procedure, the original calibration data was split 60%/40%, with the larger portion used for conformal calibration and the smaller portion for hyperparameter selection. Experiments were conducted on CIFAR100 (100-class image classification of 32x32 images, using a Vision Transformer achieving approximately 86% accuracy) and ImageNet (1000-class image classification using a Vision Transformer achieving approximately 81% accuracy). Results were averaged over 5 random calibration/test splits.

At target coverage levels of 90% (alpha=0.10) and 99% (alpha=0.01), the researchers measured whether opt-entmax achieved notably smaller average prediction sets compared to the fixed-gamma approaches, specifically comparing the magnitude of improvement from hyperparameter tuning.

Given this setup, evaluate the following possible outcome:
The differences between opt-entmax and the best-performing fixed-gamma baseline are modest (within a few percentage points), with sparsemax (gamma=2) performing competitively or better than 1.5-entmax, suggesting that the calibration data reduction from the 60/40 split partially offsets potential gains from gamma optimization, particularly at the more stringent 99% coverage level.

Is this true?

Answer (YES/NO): NO